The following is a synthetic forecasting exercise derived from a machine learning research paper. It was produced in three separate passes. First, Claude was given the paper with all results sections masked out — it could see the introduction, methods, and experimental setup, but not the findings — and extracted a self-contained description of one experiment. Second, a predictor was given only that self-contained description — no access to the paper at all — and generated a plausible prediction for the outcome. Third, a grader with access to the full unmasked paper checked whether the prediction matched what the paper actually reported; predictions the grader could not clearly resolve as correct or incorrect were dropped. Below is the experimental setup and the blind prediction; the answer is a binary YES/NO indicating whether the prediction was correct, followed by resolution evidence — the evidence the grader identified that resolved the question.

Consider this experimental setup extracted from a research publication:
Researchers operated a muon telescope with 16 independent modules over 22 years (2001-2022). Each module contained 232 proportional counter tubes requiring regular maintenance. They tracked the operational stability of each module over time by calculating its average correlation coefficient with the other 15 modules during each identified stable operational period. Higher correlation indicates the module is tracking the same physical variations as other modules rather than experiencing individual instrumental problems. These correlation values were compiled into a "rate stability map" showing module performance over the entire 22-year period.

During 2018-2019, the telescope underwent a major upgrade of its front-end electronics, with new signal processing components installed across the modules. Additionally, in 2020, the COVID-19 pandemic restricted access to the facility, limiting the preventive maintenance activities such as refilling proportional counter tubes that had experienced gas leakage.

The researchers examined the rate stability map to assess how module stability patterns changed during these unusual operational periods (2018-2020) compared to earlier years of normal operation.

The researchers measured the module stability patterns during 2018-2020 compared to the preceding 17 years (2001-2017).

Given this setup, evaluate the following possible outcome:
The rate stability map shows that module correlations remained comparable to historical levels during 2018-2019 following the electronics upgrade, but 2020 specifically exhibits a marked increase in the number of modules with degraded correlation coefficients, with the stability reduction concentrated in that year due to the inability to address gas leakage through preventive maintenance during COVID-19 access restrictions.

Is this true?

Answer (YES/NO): NO